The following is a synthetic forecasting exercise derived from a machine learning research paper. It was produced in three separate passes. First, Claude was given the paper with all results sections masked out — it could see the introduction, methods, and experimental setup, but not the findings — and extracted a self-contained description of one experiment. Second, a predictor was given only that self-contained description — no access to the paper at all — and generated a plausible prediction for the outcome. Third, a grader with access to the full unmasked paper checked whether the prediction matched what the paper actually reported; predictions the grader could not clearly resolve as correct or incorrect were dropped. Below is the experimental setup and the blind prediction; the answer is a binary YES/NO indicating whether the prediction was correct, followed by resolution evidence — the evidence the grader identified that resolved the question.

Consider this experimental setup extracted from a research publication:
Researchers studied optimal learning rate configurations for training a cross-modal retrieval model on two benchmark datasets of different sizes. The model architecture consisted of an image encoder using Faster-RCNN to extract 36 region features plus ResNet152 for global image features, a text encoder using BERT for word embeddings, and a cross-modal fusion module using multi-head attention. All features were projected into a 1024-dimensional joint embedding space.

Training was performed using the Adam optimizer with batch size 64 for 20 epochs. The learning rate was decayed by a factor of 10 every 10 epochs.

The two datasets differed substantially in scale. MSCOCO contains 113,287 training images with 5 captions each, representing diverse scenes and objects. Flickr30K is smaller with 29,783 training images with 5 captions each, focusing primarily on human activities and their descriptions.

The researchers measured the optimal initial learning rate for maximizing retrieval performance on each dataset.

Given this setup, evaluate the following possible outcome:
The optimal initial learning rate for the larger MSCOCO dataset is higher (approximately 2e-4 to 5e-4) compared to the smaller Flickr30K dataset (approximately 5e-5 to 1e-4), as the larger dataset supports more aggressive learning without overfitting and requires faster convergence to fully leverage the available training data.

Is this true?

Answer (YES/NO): NO